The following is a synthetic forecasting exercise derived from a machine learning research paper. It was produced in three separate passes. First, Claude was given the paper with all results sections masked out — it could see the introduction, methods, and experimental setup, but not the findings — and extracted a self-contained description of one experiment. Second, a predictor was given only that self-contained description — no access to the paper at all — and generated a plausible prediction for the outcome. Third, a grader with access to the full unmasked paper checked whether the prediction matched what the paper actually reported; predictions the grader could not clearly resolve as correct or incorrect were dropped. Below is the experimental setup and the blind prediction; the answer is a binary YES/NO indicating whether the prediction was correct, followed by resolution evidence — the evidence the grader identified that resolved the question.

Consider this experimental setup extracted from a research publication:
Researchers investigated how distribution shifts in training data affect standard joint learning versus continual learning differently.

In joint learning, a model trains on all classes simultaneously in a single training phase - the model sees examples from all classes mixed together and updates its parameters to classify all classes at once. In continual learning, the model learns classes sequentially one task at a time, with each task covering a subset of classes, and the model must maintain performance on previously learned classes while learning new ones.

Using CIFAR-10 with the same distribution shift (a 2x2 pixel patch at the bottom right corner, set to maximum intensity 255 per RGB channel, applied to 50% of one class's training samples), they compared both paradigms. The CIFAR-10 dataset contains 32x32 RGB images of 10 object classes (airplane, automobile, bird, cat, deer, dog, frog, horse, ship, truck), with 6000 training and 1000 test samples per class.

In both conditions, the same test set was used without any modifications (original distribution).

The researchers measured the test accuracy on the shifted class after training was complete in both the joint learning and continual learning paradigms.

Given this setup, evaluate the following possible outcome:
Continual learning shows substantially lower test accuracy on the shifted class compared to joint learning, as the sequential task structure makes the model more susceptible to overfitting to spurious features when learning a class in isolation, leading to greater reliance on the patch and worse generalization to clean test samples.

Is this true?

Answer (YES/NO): YES